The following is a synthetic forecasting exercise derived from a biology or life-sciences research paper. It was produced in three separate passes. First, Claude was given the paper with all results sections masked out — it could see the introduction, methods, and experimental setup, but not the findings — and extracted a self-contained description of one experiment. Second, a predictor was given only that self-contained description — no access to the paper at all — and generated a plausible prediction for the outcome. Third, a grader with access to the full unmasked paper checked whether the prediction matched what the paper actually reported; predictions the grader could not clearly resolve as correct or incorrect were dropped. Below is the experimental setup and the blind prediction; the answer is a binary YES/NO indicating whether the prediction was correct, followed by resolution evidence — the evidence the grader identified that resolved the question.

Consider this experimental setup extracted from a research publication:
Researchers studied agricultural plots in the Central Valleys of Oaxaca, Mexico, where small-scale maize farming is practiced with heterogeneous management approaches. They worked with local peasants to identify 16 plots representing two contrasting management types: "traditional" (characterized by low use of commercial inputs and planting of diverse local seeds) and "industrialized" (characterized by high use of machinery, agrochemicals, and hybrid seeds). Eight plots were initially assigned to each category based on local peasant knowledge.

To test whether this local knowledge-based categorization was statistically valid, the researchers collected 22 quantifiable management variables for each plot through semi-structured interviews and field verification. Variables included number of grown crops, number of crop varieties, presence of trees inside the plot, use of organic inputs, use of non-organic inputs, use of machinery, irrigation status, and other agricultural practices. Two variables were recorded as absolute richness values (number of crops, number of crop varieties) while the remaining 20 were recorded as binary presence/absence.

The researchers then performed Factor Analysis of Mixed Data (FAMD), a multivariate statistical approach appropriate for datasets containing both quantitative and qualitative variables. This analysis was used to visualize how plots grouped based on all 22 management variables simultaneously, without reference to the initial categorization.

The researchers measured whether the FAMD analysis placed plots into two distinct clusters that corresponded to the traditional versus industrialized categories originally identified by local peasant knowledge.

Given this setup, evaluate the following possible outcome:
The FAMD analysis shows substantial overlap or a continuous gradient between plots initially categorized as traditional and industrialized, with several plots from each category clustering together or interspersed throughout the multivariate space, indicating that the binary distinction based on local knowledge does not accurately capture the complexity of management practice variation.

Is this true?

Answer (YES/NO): NO